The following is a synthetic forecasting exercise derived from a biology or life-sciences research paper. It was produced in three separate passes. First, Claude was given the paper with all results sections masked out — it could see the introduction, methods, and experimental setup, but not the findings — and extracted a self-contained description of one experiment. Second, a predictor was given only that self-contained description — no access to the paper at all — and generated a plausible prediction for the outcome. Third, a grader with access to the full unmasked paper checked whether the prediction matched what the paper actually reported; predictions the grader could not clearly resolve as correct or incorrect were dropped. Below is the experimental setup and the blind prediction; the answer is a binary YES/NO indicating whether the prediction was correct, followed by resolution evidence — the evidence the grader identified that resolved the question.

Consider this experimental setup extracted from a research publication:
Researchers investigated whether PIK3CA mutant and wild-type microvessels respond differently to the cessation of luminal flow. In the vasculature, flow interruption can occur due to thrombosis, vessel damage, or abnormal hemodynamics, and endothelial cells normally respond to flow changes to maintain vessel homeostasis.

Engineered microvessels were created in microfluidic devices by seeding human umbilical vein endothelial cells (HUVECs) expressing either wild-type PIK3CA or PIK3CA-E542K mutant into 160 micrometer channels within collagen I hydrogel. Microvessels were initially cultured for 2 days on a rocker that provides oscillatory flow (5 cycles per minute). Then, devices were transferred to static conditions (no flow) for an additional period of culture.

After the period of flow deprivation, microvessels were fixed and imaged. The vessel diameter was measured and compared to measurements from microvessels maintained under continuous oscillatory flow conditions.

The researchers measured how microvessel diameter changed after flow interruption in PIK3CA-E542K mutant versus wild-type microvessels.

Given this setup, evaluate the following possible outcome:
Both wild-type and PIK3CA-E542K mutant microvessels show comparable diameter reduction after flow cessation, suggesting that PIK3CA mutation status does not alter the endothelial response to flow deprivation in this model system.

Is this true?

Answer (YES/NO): NO